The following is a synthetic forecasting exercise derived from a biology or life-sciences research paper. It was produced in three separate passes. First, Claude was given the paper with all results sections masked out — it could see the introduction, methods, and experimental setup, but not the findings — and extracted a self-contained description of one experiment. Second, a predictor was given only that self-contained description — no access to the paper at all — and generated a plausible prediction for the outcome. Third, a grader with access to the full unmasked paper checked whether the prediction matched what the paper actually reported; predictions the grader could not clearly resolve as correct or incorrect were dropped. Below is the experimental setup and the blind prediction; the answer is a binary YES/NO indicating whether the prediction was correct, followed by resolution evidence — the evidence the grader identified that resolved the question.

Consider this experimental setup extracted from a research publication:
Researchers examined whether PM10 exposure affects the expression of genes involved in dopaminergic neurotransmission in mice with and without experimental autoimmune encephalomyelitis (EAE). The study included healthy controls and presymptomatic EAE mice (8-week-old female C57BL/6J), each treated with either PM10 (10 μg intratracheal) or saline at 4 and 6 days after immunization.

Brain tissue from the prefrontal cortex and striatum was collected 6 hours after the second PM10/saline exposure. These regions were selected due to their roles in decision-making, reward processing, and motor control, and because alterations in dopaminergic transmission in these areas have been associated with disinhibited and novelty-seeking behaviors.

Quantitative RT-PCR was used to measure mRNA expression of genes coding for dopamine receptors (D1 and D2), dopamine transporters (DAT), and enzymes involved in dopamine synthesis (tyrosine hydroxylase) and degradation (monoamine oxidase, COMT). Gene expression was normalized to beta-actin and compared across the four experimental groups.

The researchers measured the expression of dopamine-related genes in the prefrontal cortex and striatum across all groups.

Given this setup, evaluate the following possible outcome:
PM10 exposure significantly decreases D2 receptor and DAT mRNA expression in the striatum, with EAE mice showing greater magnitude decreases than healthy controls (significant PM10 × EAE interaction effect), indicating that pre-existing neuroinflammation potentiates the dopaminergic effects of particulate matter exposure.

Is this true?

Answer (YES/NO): NO